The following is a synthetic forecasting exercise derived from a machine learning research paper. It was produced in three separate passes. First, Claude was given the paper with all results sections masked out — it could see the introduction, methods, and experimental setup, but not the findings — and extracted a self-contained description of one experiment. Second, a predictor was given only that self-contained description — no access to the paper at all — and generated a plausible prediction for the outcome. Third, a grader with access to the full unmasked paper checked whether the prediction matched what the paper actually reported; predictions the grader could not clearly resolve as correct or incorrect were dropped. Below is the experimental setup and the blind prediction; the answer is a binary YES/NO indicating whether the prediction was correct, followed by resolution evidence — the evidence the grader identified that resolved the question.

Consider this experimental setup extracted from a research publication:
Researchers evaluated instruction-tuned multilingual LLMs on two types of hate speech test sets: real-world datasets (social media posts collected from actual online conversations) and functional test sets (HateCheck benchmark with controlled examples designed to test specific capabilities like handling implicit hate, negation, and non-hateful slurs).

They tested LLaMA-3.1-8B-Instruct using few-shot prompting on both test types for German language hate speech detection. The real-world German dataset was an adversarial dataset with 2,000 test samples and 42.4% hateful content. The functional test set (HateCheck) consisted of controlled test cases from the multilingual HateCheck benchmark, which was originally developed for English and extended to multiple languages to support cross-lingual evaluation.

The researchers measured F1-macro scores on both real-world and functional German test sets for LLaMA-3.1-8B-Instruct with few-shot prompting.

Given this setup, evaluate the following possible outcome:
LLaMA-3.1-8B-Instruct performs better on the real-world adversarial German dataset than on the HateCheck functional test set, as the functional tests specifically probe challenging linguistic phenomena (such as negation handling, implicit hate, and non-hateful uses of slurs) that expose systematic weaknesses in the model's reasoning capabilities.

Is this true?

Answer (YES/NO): NO